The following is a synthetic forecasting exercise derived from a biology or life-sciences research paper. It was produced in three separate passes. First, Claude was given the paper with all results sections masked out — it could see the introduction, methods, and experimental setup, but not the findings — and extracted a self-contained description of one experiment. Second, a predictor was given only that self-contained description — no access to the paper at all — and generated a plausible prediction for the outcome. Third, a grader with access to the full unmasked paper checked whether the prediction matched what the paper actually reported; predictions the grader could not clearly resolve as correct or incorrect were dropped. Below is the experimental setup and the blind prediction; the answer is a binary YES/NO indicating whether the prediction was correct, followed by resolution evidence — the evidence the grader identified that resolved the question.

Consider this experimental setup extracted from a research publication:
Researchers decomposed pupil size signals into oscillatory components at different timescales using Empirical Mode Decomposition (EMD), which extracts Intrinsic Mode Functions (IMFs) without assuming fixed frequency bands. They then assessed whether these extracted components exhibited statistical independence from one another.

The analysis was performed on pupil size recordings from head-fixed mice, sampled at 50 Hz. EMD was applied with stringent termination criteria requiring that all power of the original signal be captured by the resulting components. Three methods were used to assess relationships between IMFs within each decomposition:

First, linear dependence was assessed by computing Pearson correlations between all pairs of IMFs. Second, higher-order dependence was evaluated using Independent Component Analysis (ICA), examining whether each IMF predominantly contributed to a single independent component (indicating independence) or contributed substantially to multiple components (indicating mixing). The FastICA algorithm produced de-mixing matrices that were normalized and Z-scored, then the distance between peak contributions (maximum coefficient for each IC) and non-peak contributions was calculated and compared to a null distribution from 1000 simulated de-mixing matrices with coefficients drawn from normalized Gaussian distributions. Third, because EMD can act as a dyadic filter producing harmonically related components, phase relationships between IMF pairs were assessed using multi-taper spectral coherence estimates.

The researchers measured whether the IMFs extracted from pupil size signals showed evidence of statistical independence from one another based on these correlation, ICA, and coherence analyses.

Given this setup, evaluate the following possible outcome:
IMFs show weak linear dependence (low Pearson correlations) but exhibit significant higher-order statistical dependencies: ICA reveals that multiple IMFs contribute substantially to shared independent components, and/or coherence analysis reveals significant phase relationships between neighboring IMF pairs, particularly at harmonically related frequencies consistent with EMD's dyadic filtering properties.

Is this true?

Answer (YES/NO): NO